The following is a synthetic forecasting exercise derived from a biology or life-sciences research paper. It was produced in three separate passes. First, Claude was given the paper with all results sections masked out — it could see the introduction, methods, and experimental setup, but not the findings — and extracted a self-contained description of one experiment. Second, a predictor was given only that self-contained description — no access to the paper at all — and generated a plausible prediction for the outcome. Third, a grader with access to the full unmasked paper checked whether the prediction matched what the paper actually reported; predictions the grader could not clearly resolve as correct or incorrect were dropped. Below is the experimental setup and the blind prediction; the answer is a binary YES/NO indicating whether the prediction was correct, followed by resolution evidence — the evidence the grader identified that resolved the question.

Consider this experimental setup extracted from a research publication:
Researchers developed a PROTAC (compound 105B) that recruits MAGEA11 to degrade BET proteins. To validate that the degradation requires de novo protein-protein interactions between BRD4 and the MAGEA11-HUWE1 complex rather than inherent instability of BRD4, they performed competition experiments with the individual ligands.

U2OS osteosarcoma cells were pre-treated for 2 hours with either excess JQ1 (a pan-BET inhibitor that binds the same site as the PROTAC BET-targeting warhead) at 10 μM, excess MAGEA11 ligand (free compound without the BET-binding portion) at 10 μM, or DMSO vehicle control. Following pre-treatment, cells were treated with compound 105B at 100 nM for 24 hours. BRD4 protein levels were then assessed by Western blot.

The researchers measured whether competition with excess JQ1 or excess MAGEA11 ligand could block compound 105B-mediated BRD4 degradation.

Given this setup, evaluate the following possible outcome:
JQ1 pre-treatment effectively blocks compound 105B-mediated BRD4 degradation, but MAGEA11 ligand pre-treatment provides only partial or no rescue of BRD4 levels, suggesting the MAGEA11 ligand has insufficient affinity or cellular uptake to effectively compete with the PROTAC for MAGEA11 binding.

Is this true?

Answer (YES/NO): YES